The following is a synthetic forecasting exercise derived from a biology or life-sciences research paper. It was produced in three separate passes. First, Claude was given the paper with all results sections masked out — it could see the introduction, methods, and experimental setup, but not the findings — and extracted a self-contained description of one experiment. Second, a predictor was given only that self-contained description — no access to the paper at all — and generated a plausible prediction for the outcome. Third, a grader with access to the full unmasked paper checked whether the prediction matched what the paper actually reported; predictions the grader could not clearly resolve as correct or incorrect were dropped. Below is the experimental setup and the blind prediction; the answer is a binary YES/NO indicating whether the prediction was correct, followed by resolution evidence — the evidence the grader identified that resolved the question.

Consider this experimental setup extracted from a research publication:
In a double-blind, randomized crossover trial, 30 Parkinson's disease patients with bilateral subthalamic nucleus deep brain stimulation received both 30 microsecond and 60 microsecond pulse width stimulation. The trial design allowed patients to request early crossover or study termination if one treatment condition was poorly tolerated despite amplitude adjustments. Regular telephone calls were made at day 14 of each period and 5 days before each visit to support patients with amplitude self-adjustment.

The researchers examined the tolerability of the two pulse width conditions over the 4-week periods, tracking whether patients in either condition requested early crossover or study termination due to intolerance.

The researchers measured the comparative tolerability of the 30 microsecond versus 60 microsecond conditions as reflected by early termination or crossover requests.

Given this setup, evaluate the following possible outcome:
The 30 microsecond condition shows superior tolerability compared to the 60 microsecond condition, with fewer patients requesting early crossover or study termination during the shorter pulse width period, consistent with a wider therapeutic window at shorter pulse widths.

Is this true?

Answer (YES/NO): NO